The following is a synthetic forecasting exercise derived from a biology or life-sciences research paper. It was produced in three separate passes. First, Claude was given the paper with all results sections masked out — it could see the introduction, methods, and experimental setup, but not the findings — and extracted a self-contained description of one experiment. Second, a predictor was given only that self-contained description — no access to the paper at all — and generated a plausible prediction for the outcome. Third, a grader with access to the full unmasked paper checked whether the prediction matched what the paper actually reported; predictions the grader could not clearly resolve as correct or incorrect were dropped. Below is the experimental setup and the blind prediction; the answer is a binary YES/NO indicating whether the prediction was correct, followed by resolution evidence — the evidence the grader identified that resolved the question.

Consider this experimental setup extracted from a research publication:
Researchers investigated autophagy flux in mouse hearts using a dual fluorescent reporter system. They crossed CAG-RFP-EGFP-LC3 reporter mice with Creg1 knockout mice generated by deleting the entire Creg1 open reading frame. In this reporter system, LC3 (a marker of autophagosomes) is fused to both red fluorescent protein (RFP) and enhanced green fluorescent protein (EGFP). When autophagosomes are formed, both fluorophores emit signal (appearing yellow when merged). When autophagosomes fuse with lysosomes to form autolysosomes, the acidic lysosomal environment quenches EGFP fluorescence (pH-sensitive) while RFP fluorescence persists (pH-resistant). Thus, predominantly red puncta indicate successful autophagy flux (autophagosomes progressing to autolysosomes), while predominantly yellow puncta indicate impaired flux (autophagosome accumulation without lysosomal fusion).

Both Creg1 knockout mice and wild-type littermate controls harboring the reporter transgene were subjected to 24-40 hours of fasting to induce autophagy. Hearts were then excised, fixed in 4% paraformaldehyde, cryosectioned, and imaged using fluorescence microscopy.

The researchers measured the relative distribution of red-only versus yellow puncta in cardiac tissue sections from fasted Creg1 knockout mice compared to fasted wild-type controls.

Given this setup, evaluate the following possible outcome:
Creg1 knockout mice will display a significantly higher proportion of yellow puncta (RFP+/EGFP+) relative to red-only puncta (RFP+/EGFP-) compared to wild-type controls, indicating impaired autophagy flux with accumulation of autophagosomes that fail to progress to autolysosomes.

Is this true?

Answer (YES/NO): YES